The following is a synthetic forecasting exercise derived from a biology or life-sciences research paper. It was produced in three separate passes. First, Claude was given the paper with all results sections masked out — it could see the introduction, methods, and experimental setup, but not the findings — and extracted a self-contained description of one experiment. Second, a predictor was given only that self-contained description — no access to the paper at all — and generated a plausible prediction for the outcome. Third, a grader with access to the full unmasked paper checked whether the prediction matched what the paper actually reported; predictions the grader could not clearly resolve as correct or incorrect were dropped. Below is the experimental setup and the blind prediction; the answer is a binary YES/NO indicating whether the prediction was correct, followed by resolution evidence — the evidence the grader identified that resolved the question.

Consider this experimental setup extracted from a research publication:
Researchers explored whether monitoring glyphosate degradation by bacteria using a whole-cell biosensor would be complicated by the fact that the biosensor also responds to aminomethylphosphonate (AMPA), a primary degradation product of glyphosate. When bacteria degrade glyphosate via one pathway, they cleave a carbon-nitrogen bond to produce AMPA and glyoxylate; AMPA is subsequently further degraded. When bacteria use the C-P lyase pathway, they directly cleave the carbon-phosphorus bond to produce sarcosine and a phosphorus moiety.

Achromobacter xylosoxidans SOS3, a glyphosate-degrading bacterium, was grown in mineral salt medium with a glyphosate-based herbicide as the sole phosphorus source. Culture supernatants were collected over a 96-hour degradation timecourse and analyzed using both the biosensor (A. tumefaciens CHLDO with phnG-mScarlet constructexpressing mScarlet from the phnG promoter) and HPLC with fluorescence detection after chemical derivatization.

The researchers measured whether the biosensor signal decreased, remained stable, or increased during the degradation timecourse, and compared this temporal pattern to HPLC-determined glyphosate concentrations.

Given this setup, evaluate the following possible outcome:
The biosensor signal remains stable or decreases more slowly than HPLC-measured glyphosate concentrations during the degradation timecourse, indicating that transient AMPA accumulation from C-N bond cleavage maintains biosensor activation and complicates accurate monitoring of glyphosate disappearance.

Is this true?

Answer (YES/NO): NO